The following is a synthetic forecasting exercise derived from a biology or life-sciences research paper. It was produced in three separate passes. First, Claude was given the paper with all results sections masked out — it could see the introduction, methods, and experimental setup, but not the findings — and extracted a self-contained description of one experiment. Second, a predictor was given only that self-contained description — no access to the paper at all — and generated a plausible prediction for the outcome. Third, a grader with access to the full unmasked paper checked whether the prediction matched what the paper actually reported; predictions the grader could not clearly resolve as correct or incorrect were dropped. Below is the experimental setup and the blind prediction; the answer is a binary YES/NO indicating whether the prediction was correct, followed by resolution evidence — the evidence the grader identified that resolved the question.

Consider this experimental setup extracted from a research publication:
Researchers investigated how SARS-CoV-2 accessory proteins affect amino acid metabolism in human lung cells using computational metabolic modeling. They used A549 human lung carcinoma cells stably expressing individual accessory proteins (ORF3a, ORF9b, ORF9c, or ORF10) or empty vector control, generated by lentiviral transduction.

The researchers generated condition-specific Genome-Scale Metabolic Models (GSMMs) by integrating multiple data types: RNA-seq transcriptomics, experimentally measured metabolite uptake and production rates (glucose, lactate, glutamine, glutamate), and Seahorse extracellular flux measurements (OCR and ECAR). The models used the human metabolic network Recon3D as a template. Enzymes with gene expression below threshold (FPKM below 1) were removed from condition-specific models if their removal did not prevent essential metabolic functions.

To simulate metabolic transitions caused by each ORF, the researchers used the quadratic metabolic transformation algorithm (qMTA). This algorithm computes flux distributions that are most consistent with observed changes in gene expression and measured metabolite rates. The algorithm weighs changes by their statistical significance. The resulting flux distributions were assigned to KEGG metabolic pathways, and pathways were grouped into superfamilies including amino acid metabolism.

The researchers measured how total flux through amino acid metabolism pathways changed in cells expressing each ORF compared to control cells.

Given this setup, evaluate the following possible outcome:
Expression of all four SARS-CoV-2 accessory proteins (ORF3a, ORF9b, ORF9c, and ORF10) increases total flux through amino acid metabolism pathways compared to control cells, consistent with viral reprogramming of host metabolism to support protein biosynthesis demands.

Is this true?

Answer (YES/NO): NO